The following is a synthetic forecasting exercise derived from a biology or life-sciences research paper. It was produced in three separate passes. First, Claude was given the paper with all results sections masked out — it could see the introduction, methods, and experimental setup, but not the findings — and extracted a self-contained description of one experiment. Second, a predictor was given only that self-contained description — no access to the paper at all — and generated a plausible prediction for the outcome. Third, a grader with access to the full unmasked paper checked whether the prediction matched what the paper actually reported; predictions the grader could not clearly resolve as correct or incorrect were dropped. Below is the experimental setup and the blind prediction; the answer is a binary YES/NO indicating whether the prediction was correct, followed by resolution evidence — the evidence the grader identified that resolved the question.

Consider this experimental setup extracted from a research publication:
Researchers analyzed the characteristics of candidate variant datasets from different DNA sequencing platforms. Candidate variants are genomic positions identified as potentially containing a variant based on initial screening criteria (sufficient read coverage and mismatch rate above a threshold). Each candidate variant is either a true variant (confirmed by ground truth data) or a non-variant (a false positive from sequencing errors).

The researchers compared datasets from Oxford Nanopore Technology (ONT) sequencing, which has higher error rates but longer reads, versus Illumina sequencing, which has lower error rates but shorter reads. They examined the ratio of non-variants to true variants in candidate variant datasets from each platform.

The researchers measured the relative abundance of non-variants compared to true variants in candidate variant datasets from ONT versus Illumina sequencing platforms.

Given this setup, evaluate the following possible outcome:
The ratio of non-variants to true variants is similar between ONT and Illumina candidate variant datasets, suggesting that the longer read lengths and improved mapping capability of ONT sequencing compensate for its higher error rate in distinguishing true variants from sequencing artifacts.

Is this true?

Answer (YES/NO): NO